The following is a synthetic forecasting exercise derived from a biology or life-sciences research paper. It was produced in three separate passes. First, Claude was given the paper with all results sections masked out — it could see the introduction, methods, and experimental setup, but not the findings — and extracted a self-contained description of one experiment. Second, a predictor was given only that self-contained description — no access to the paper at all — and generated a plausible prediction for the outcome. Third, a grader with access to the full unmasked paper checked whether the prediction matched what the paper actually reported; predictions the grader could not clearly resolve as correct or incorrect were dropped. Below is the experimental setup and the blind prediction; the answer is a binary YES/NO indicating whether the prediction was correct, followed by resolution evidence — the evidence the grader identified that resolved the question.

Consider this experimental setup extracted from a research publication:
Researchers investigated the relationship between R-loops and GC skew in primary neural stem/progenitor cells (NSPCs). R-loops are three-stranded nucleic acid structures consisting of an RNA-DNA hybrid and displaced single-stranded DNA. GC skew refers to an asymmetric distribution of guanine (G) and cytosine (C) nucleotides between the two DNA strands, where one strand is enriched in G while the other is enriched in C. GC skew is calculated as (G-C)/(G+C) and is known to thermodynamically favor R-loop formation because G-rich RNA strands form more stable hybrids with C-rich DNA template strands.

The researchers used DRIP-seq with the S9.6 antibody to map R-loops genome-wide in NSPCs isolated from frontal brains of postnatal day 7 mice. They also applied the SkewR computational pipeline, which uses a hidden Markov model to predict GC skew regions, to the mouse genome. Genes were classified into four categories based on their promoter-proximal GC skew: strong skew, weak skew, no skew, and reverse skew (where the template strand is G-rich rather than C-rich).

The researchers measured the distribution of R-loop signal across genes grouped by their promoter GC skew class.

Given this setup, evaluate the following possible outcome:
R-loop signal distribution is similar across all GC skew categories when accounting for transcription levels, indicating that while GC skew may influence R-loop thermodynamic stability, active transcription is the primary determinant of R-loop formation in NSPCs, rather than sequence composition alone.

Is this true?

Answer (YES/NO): NO